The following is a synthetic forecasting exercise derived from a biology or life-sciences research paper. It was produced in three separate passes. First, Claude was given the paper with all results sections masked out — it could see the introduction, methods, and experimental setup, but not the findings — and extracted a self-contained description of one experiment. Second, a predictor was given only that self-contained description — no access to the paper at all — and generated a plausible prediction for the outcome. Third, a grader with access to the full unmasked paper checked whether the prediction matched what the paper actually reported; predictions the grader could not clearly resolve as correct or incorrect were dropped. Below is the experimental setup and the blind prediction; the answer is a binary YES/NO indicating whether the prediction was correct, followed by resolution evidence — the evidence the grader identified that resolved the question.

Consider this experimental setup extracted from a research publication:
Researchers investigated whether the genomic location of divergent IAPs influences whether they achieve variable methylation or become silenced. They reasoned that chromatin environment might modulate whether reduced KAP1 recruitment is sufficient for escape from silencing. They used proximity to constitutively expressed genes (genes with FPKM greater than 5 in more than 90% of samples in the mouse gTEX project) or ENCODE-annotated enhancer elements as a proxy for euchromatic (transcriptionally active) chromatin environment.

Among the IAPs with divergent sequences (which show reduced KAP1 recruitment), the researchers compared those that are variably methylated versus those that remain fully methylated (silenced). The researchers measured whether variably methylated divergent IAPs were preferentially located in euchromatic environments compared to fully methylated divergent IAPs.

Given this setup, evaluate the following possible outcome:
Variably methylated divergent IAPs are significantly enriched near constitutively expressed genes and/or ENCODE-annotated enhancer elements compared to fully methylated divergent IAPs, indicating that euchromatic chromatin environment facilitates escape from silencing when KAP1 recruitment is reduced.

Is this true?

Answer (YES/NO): YES